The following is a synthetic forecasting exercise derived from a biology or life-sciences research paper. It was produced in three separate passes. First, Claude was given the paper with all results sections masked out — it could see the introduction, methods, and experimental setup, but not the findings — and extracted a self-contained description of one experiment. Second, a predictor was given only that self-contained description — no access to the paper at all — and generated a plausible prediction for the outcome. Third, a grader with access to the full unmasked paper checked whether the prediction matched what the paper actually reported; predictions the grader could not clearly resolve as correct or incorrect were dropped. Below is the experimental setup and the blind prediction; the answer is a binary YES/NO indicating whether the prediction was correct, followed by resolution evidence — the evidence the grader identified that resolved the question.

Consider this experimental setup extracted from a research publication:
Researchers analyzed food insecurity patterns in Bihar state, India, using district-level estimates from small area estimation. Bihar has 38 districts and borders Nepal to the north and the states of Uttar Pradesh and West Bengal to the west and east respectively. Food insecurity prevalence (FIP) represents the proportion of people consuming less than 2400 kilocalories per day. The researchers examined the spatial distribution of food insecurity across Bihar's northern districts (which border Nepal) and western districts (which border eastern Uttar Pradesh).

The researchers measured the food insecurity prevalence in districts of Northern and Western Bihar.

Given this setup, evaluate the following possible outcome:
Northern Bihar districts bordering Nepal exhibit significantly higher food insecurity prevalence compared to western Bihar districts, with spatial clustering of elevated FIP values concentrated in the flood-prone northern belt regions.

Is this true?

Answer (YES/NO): NO